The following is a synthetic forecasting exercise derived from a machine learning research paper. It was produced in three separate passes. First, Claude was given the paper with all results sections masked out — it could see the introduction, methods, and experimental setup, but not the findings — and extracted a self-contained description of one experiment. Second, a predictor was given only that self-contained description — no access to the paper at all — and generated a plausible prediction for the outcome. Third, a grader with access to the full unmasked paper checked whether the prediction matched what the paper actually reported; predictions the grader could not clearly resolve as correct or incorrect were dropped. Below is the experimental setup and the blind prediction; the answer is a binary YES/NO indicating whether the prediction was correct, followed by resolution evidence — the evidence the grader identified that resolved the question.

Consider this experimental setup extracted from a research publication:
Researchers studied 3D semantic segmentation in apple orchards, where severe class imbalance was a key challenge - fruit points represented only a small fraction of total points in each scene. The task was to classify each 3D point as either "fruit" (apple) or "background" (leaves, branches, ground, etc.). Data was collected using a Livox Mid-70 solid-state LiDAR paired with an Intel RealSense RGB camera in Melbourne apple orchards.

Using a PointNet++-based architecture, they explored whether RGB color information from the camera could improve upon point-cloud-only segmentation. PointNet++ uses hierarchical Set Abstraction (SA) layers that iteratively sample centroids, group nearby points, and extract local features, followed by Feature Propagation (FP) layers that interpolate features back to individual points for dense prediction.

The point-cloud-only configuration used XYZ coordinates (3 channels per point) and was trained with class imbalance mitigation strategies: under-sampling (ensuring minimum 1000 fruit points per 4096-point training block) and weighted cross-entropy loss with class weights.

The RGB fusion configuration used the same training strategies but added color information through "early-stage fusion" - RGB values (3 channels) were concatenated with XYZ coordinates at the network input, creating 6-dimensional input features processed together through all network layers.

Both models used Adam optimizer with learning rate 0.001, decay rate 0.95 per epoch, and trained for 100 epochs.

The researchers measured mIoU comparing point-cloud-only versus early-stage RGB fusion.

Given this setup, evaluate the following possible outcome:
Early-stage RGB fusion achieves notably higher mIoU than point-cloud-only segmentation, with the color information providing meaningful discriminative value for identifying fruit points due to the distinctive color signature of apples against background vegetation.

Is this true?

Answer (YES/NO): NO